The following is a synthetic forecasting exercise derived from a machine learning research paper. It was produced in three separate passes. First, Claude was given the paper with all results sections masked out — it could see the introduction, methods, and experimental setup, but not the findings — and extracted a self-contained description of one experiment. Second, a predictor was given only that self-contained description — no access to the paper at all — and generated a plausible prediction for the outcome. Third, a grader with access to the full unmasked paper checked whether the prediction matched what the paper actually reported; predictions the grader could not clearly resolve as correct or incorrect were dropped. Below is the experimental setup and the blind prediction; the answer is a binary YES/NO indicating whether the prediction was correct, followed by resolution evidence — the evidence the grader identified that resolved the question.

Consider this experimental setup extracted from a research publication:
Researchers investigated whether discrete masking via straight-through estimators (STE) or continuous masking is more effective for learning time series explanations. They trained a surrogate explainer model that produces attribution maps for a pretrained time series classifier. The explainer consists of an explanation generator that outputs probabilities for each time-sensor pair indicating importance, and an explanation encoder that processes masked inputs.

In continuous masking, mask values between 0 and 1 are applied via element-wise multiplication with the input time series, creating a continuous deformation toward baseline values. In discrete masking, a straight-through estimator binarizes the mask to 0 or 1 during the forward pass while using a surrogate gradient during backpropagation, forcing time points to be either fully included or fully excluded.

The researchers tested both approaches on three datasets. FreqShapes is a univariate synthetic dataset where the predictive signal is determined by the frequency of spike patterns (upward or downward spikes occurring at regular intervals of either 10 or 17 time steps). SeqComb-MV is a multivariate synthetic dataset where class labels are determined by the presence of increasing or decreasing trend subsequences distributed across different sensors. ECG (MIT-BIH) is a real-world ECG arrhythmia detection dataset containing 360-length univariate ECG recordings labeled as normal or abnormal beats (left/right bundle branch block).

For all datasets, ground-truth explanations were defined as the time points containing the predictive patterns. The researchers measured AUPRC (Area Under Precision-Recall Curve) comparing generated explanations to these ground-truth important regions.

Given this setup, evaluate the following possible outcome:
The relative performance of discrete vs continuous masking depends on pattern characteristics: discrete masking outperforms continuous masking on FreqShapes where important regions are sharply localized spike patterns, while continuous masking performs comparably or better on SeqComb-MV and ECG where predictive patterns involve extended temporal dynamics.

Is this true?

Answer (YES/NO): NO